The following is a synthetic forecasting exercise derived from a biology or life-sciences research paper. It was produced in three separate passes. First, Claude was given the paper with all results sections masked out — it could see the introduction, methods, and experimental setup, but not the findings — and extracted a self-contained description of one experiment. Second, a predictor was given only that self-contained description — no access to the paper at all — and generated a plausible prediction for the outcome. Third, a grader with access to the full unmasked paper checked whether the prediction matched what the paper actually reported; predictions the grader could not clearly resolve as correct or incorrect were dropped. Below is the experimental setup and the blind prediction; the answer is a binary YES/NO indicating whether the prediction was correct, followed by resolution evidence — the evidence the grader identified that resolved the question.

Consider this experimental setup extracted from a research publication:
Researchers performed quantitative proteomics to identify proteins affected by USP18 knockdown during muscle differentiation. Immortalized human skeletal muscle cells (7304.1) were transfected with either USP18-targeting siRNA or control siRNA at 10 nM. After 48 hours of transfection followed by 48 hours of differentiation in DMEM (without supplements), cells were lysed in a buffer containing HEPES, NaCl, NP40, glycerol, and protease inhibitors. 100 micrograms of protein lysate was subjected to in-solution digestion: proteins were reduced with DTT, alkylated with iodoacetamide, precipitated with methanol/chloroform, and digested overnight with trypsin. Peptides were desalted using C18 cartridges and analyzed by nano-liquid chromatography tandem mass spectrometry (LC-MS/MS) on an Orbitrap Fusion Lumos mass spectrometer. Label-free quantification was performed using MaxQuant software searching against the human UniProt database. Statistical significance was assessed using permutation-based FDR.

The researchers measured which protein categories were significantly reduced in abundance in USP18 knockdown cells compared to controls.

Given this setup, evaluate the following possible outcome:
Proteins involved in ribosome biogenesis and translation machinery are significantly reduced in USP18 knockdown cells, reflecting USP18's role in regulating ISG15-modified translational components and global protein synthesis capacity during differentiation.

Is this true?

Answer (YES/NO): NO